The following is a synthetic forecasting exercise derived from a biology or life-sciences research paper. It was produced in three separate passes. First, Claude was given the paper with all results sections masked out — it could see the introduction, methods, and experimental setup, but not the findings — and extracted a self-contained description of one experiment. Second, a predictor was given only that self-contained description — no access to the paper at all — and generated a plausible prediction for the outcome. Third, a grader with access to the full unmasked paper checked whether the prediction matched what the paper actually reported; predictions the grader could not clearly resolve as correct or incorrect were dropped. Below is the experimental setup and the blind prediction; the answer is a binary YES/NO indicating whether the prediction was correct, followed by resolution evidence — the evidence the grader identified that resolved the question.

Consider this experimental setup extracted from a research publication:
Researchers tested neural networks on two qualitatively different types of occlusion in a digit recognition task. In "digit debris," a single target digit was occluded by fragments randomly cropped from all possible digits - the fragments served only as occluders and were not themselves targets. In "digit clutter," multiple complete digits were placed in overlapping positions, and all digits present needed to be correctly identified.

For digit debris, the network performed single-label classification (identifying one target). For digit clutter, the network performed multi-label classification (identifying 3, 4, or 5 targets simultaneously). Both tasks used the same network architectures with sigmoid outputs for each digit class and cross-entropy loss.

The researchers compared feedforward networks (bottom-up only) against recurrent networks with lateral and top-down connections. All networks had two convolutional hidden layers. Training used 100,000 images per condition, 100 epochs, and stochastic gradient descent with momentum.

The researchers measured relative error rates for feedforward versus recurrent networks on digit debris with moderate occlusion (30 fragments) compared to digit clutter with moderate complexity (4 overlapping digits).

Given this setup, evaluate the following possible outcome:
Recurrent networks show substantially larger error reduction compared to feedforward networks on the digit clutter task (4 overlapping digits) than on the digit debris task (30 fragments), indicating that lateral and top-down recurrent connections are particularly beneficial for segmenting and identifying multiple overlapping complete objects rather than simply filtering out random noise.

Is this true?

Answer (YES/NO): NO